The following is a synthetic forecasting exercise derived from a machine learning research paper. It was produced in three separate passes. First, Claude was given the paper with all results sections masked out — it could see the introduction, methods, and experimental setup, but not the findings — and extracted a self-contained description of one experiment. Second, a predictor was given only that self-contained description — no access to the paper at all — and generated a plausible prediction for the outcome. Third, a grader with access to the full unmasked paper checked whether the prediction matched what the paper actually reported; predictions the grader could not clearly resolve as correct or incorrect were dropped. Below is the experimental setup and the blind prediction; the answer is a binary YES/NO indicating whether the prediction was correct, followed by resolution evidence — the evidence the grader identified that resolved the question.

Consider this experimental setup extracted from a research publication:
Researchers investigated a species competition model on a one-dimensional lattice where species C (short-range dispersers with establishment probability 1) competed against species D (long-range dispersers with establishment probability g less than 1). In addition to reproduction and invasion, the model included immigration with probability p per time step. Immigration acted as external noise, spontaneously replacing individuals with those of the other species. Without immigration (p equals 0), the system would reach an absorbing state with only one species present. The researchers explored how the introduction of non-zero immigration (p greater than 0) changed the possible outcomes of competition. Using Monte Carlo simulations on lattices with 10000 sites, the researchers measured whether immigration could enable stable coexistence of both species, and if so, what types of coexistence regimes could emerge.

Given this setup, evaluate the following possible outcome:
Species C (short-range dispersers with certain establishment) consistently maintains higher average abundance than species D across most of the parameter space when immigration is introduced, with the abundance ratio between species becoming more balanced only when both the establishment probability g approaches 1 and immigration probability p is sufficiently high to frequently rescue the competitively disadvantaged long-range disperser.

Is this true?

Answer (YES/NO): NO